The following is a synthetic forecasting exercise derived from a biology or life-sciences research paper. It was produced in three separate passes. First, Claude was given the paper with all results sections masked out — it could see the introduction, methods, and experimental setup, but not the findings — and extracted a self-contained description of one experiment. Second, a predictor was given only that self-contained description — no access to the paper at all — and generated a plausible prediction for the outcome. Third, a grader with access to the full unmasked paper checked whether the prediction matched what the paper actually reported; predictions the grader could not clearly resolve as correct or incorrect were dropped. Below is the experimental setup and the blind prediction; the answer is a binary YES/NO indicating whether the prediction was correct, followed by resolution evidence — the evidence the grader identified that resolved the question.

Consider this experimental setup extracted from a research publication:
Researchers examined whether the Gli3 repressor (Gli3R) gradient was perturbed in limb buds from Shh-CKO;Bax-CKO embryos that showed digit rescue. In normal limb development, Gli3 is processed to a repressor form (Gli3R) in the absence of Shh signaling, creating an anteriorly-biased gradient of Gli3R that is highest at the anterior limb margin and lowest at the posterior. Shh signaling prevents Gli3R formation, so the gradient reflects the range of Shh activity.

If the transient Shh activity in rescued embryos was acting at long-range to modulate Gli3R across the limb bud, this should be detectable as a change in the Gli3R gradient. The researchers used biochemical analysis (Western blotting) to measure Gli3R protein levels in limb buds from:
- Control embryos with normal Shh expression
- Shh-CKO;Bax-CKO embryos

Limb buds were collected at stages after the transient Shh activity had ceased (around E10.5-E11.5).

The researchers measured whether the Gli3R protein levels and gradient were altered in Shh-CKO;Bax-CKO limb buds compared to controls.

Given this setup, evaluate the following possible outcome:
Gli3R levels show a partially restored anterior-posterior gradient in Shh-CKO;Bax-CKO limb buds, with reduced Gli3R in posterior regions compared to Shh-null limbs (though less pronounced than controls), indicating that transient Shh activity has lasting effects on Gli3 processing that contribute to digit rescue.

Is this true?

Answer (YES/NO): NO